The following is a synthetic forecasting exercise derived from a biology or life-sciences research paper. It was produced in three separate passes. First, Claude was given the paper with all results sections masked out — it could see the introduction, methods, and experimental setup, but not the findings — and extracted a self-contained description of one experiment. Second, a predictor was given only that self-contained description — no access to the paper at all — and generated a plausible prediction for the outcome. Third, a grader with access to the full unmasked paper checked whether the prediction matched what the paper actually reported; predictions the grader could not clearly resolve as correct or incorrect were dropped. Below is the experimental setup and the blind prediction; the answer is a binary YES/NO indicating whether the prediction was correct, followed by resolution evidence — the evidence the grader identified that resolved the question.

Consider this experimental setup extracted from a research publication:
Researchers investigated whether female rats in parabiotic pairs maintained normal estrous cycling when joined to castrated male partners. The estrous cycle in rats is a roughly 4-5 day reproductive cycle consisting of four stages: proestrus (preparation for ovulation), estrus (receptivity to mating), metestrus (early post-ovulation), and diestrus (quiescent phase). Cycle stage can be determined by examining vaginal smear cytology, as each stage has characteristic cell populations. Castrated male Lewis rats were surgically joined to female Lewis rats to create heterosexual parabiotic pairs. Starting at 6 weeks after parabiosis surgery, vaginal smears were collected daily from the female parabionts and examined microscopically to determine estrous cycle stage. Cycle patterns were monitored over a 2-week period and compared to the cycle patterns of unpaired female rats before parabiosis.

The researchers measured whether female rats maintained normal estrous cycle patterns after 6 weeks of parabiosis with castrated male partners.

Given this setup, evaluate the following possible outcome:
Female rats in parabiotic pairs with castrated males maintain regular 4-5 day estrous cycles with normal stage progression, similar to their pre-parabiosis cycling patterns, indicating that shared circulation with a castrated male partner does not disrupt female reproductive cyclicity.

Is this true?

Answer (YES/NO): NO